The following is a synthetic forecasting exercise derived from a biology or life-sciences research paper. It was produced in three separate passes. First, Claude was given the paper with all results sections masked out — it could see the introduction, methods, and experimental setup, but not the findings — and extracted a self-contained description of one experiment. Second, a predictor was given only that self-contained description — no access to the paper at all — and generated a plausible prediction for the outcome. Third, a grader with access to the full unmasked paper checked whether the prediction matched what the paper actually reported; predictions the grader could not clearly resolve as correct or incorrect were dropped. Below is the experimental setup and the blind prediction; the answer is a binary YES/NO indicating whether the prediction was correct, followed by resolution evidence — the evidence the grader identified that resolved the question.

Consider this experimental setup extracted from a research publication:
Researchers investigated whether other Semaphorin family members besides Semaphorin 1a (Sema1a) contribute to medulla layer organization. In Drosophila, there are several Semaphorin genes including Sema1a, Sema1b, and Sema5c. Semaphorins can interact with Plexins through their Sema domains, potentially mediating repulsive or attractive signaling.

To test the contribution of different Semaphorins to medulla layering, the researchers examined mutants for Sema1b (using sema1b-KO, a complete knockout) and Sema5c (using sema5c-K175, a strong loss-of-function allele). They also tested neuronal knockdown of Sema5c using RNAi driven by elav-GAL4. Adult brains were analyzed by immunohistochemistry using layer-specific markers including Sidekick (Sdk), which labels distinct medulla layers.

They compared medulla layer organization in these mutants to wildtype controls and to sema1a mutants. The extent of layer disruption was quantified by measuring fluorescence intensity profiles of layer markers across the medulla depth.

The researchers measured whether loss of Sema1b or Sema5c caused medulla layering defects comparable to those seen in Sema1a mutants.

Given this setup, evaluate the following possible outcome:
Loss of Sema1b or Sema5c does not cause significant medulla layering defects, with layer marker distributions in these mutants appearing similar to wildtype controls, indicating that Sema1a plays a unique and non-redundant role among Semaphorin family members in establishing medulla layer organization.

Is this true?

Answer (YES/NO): YES